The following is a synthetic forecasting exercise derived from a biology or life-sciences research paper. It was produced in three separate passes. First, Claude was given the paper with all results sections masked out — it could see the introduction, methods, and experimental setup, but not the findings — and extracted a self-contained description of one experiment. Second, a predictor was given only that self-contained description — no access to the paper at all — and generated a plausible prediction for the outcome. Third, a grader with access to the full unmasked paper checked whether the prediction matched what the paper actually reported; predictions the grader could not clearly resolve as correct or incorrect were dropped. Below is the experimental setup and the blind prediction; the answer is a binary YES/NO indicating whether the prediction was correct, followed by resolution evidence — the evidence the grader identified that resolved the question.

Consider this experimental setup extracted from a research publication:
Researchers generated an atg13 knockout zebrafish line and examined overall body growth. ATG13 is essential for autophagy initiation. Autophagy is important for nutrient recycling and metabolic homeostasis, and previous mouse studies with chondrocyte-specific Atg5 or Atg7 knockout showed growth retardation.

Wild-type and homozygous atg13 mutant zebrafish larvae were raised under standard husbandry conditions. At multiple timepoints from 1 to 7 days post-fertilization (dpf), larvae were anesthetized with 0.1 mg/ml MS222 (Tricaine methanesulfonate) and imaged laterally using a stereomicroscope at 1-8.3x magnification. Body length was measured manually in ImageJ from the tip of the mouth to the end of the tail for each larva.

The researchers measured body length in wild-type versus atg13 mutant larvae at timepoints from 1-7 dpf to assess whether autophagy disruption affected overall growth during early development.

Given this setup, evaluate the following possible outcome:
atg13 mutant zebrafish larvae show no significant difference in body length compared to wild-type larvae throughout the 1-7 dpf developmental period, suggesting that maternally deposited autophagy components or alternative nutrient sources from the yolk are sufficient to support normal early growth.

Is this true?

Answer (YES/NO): NO